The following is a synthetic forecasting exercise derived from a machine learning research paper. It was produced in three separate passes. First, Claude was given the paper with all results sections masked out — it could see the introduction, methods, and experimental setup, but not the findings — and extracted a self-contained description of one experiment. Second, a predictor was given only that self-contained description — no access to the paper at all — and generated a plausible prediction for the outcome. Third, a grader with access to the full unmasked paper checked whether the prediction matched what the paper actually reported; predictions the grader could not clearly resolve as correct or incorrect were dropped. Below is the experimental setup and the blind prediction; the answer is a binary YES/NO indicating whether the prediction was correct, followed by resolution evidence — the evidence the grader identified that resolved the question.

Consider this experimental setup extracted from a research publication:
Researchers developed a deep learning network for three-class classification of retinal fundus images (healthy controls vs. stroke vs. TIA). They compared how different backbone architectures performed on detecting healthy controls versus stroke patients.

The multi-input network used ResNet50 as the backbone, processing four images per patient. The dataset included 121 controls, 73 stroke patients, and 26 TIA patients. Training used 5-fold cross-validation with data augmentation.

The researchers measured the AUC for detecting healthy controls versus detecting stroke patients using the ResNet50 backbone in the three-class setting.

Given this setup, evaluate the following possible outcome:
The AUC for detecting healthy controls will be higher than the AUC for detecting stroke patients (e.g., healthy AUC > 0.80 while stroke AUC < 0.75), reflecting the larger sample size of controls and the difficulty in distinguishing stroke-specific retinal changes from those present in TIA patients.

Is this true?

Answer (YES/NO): NO